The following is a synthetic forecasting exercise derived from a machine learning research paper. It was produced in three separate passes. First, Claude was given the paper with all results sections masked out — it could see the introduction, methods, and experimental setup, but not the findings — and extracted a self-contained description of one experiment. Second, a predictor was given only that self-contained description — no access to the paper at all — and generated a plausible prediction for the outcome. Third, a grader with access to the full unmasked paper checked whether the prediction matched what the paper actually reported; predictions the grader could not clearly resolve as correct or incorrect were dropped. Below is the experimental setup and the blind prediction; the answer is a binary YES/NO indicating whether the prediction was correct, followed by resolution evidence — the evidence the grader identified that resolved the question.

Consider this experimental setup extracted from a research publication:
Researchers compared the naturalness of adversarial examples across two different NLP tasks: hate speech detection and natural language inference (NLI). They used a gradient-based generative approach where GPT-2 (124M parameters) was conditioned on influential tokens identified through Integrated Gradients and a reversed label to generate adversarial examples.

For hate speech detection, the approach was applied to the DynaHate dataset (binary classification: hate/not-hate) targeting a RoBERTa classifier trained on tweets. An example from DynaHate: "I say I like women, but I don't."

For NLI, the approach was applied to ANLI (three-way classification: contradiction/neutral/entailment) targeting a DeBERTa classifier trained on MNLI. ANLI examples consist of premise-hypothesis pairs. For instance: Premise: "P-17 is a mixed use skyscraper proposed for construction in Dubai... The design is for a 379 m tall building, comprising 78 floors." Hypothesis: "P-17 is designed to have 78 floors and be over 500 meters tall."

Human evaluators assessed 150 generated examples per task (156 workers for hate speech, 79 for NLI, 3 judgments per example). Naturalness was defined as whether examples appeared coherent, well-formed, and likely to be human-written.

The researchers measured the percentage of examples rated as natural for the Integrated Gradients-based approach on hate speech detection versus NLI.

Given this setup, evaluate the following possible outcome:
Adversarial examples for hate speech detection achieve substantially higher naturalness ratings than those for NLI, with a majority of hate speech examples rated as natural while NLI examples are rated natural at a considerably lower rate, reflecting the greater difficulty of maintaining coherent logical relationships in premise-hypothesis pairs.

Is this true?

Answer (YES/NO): NO